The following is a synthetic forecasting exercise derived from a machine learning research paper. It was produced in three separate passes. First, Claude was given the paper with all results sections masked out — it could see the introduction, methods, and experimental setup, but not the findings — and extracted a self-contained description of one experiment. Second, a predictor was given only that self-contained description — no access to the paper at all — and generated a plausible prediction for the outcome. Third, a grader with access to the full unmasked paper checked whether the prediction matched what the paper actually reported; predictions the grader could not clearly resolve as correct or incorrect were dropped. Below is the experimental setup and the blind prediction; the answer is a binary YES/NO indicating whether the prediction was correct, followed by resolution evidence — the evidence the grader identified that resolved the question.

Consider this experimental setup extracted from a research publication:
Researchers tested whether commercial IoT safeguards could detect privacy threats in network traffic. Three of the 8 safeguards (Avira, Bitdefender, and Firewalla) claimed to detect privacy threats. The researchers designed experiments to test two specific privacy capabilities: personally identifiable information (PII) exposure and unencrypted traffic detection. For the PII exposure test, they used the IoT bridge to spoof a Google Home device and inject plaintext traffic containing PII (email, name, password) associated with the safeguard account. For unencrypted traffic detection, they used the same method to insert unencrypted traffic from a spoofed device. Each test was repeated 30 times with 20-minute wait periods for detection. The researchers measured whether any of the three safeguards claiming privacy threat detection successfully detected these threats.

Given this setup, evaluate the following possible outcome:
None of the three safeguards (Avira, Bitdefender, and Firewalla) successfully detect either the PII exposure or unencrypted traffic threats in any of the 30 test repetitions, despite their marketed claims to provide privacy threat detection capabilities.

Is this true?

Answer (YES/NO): YES